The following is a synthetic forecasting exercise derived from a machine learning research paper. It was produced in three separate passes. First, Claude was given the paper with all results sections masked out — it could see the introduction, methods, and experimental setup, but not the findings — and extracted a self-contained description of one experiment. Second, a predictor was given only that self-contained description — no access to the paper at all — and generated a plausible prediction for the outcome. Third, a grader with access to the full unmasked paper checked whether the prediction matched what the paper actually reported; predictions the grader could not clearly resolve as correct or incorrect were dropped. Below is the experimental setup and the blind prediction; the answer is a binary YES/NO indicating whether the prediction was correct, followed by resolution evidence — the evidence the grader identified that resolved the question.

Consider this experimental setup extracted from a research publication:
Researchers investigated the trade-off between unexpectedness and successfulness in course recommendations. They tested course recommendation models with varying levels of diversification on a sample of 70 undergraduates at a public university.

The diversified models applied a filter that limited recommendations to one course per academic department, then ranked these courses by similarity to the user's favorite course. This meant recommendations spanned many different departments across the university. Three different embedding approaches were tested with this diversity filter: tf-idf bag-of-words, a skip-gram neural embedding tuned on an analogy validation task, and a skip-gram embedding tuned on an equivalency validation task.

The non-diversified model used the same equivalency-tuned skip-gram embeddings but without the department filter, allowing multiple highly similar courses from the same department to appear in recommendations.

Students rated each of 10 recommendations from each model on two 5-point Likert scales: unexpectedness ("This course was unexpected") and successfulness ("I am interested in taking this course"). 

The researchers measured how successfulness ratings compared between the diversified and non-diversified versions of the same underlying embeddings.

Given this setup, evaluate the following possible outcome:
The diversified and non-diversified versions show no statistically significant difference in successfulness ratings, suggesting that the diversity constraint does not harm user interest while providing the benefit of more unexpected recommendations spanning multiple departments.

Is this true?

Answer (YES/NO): NO